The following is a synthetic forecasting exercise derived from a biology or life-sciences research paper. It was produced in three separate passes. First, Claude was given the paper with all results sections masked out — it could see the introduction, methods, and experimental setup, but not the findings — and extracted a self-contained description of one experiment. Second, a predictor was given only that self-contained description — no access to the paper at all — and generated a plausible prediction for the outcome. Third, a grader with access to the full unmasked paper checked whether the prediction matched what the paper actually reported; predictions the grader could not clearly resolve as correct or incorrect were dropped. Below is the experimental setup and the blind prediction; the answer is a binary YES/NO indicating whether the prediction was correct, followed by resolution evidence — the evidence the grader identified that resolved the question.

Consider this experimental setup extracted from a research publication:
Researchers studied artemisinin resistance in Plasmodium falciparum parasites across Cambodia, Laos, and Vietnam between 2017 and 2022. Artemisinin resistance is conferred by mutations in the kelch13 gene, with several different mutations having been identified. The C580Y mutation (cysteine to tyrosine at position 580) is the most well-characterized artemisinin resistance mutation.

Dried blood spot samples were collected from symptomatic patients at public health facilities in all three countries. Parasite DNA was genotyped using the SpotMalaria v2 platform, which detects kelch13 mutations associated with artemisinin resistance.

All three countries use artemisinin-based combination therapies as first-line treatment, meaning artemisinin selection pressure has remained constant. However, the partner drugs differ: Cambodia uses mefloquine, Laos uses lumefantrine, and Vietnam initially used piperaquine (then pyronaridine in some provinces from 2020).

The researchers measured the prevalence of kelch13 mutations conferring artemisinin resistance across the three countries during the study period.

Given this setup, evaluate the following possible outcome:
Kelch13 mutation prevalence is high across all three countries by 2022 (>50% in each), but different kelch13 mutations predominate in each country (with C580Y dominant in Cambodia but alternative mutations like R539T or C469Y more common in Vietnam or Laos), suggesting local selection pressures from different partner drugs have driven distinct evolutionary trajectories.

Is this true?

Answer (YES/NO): NO